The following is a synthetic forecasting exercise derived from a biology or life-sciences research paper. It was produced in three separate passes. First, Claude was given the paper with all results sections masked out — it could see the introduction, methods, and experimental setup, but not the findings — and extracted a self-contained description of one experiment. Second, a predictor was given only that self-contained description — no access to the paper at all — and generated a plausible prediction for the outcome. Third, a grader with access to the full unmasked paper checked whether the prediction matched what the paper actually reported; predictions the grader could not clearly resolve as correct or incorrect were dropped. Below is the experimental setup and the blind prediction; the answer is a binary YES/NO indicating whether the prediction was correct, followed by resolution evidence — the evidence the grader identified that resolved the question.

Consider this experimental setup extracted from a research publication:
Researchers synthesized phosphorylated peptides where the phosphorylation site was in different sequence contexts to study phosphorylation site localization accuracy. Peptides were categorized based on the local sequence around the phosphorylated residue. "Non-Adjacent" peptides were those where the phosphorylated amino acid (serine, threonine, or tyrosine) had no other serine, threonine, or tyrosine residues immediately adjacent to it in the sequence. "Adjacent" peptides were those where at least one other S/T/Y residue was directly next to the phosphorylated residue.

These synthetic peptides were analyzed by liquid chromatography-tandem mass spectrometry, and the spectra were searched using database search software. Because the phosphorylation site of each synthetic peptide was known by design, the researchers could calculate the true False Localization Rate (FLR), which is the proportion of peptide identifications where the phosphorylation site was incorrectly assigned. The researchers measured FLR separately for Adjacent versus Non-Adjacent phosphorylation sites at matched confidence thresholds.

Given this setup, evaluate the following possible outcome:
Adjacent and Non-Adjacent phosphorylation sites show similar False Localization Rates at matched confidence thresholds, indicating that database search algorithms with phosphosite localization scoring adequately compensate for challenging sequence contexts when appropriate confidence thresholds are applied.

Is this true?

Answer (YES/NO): NO